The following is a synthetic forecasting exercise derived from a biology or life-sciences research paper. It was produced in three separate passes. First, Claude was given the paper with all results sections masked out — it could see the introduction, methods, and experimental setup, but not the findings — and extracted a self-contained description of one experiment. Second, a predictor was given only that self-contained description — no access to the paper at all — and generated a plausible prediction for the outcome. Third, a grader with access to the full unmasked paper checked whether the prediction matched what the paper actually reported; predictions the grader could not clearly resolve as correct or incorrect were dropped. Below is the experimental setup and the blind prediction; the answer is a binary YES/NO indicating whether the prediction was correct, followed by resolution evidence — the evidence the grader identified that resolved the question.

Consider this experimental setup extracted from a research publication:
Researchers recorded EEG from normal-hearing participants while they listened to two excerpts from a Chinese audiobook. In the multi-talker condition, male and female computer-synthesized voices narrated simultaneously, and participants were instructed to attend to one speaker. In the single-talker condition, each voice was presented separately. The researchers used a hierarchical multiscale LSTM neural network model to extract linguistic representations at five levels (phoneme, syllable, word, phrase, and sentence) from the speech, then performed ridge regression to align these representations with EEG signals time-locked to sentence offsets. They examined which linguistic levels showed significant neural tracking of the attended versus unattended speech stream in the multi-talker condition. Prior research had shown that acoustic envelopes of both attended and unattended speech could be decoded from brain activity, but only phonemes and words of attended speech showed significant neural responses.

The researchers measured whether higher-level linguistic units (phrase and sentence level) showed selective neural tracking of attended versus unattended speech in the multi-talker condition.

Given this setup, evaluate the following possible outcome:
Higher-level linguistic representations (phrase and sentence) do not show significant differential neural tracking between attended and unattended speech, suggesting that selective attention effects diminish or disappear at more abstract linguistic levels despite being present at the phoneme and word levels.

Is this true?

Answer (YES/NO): NO